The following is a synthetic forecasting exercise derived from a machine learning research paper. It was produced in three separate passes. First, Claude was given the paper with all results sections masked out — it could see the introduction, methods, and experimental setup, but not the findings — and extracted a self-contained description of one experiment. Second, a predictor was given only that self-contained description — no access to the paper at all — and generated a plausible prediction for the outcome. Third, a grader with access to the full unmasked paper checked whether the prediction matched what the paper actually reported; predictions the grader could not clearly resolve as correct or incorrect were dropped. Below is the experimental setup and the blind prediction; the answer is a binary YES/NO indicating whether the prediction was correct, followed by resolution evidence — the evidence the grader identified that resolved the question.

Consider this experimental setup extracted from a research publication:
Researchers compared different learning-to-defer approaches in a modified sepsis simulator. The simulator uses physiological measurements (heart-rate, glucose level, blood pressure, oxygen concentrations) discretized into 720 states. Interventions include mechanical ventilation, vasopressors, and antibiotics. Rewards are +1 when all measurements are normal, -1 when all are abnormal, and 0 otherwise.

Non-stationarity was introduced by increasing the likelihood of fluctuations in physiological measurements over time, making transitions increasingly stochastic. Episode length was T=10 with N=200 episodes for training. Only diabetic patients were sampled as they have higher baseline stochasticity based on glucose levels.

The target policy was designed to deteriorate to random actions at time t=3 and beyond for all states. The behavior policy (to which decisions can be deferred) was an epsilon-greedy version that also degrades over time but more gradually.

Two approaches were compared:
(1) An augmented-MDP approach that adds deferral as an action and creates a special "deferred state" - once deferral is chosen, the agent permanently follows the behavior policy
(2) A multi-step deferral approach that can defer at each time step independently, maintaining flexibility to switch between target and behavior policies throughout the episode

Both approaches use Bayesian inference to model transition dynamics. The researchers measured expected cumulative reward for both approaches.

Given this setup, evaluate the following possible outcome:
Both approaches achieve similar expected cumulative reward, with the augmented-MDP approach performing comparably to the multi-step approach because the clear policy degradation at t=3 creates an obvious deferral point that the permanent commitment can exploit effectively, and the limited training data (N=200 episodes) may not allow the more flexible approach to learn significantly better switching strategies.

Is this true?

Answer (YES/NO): NO